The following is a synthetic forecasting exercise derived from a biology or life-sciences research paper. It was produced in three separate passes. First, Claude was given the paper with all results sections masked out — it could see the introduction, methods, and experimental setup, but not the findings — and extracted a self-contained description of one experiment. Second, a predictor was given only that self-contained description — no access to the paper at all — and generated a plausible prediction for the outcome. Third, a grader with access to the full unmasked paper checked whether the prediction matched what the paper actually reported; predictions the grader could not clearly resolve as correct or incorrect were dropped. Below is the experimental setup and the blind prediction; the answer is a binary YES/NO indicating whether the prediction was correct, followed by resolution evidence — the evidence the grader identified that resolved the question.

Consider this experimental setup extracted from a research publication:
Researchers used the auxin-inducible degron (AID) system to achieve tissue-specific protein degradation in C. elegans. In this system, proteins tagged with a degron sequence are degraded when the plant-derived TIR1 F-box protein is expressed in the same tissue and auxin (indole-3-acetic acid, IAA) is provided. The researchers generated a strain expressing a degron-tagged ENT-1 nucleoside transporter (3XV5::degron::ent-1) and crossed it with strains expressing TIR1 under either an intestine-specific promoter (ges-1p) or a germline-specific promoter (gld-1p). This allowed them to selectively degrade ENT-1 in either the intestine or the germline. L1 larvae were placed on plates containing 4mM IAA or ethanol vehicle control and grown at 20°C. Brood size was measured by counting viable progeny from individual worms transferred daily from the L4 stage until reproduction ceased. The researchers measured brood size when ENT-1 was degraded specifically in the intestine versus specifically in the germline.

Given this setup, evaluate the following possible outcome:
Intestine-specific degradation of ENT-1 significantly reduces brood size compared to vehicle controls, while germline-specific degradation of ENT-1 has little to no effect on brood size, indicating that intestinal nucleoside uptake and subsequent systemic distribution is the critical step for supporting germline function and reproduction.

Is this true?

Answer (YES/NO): NO